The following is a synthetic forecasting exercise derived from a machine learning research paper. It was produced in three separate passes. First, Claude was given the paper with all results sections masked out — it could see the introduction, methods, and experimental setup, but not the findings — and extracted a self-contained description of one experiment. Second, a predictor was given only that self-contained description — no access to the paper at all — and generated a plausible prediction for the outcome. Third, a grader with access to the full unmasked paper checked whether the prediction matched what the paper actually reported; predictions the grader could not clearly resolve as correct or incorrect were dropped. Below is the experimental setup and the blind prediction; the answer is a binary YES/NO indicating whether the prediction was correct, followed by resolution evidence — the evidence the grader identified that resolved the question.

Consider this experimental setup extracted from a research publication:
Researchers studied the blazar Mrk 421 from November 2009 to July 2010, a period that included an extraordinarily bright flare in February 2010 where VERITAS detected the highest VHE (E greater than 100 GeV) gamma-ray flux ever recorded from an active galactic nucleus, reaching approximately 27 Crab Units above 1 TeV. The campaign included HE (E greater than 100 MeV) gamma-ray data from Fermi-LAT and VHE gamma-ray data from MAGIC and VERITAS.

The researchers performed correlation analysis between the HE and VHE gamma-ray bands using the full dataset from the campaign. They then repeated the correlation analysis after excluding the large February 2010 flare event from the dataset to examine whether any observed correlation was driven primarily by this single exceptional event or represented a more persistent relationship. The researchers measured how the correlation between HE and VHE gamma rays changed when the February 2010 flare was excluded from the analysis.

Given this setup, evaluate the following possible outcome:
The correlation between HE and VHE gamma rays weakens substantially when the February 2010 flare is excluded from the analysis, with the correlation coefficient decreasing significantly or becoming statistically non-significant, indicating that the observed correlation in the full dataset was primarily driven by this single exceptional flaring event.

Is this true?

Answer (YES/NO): YES